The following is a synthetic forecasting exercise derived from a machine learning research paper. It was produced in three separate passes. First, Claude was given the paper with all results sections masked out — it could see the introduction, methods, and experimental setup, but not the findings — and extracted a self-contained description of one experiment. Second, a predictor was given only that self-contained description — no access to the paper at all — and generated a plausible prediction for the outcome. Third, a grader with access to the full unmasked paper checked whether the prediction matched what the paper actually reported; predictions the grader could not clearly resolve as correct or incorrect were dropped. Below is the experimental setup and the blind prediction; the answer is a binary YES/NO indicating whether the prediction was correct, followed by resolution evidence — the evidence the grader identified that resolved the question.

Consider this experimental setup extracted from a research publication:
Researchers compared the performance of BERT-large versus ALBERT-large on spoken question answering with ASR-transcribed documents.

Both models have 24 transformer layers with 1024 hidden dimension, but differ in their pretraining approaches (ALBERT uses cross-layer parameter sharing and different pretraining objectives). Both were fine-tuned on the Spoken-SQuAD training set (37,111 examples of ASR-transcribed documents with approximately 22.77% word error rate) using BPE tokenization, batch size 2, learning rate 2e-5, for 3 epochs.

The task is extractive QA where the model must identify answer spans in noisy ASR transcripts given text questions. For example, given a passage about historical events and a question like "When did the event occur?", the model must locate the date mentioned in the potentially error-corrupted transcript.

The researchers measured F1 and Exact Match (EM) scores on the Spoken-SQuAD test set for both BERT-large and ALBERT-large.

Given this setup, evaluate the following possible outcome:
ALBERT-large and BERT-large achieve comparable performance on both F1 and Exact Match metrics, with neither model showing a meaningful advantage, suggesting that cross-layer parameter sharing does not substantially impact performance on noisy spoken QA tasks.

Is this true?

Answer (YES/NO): NO